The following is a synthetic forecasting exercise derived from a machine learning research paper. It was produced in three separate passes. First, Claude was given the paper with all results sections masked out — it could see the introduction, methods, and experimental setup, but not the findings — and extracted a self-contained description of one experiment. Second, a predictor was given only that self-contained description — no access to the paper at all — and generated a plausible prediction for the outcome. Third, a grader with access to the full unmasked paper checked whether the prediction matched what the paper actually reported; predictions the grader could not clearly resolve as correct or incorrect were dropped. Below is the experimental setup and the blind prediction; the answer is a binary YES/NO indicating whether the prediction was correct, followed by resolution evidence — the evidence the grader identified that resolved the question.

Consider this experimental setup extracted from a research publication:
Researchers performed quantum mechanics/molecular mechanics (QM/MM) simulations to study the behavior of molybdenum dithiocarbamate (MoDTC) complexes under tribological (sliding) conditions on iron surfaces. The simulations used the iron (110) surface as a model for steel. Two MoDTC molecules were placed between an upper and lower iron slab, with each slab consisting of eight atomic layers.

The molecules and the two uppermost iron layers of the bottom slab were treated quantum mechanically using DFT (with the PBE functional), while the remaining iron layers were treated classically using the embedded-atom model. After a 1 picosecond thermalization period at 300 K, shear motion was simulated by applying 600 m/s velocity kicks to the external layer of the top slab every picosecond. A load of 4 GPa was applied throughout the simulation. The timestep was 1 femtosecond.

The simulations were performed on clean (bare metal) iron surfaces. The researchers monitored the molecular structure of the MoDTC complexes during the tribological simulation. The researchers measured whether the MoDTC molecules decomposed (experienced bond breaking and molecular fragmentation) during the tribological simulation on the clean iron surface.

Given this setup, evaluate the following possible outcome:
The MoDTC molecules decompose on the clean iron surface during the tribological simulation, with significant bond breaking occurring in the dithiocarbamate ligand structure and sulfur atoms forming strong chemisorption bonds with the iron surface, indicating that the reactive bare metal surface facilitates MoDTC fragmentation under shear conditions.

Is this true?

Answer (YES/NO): YES